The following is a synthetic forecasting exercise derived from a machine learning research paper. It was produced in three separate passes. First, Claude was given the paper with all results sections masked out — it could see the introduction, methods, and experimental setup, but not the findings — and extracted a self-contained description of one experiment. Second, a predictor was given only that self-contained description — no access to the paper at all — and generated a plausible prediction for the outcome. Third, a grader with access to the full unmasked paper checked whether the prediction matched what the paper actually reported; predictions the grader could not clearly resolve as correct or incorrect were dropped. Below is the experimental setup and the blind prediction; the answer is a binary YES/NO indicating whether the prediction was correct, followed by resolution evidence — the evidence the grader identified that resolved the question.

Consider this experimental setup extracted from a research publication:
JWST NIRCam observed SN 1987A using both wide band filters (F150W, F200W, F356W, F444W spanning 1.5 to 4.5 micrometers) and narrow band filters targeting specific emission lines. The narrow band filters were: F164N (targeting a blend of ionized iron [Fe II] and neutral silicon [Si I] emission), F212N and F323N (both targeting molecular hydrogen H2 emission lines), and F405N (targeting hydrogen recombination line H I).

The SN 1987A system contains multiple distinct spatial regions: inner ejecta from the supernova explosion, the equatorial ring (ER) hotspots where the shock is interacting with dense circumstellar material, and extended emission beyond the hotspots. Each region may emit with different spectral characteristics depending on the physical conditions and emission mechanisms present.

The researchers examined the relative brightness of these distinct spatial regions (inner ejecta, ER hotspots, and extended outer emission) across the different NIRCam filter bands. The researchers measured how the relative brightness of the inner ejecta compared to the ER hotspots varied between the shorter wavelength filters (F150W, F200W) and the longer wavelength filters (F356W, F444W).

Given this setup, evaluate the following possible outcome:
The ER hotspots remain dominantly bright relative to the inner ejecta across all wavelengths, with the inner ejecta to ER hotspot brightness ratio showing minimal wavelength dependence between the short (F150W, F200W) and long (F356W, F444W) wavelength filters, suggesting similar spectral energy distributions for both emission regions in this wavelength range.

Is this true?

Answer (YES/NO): NO